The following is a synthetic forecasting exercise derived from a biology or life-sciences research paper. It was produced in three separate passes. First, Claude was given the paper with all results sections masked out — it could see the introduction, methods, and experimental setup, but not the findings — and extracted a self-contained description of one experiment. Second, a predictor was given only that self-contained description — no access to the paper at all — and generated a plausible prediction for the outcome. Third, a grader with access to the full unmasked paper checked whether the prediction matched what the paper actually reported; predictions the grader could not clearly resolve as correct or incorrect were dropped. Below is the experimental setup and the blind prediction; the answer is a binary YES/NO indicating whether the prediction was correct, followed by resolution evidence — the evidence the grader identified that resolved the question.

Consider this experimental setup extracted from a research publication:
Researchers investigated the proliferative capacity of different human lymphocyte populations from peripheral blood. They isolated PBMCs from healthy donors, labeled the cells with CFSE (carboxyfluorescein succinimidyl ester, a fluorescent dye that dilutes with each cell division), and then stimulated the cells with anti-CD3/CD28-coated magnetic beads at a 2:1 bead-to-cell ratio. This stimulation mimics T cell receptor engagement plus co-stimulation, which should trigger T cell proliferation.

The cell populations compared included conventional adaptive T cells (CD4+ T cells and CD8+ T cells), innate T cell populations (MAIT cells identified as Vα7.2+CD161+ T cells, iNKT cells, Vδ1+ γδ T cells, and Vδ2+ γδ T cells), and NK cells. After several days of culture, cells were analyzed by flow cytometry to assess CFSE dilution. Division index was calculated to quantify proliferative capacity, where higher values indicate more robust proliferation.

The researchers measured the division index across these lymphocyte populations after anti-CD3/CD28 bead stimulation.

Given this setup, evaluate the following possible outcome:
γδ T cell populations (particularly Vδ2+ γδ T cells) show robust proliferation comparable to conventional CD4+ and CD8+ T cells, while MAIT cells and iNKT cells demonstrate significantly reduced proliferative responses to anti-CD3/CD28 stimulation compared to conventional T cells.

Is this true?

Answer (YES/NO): NO